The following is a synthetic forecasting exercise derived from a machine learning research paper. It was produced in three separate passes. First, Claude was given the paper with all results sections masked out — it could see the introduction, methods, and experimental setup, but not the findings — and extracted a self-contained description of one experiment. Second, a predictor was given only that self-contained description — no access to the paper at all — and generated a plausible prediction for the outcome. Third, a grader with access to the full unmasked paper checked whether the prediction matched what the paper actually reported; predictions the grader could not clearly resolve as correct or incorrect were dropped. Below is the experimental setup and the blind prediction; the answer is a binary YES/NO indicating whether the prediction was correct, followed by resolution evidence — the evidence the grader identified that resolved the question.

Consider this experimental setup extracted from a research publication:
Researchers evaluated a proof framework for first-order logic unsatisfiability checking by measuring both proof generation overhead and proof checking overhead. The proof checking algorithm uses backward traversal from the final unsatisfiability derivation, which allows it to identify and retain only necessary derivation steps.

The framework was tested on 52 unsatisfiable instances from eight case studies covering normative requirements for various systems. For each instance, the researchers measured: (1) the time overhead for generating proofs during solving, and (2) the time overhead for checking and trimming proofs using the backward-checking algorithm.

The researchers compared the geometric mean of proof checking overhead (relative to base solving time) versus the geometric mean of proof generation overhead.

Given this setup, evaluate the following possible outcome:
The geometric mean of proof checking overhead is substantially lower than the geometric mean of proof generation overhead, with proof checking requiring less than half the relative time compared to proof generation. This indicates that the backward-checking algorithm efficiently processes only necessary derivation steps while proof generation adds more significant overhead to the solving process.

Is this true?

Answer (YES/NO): NO